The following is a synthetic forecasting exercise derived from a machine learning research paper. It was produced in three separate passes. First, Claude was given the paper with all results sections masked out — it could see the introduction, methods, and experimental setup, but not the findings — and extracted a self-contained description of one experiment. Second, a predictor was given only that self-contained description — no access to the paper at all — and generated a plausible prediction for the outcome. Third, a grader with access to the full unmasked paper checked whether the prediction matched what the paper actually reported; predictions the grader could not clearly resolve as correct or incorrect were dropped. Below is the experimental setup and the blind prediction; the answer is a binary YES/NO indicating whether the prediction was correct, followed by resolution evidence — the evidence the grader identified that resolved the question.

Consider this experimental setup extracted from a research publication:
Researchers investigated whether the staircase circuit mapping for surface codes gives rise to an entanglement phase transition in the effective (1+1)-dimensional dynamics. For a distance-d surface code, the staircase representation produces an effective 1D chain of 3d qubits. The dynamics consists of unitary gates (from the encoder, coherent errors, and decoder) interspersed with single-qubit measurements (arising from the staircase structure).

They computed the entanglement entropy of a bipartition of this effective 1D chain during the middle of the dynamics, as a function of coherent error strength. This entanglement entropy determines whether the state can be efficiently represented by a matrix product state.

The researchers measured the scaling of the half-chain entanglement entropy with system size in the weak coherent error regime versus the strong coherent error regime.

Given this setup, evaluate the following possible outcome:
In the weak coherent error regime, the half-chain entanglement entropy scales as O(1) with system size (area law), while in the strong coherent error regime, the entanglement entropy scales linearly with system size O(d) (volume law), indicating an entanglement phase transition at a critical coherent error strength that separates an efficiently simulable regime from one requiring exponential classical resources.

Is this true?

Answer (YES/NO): YES